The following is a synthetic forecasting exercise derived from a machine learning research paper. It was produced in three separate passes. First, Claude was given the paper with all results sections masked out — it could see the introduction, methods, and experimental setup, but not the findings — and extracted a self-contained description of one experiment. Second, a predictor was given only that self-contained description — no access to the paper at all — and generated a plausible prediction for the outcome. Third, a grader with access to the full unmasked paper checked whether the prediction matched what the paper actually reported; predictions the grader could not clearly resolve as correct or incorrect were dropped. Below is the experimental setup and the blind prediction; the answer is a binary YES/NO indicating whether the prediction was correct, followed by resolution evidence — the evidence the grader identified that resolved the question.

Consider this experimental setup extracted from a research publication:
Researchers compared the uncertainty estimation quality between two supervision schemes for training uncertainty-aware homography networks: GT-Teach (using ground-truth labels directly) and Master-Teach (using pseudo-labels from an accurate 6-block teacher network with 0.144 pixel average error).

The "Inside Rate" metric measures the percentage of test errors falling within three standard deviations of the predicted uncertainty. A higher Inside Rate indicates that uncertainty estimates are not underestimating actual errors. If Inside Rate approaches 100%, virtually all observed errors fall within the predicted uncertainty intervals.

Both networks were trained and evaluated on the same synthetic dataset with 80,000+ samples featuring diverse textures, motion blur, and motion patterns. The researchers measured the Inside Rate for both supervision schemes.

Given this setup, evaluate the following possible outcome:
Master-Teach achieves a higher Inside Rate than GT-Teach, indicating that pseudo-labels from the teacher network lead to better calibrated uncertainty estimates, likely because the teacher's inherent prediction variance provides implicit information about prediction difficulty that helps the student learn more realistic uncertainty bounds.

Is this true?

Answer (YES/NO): NO